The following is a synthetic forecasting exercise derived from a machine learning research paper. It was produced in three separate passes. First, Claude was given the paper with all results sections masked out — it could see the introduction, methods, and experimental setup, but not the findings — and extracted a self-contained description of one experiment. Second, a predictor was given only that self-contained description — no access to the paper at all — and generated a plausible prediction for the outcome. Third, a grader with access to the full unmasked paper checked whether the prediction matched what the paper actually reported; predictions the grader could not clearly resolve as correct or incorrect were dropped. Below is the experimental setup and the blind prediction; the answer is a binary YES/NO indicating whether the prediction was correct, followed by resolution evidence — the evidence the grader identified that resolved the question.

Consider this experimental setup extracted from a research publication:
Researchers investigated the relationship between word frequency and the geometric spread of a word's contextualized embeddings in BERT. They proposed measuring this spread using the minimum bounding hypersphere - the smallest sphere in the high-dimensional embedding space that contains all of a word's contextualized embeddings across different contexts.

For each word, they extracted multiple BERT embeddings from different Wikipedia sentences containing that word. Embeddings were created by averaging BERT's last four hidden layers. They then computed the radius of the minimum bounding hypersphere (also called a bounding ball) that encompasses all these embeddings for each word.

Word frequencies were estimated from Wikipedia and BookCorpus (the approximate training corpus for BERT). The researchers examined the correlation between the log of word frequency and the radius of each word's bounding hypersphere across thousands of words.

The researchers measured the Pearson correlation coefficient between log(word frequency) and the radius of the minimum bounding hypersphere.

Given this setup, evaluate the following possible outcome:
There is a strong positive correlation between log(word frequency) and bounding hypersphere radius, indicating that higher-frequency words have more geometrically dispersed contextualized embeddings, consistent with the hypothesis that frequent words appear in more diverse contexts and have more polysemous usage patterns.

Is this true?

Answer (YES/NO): YES